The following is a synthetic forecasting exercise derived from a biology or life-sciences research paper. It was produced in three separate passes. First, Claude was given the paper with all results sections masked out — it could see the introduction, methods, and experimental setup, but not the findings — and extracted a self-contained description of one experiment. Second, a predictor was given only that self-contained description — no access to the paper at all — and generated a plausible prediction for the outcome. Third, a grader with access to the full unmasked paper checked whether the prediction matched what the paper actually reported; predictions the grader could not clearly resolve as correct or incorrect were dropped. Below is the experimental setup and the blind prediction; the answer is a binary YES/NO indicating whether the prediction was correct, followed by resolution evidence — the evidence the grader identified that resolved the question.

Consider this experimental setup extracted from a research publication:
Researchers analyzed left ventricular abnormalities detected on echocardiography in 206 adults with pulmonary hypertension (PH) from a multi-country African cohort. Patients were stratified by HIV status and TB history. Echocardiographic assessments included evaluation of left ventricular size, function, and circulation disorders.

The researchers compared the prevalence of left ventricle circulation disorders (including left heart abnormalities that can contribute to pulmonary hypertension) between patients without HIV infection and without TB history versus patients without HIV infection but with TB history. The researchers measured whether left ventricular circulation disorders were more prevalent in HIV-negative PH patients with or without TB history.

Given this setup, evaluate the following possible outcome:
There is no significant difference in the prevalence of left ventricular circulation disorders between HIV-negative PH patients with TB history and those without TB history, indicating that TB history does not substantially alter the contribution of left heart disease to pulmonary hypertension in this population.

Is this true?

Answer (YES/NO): NO